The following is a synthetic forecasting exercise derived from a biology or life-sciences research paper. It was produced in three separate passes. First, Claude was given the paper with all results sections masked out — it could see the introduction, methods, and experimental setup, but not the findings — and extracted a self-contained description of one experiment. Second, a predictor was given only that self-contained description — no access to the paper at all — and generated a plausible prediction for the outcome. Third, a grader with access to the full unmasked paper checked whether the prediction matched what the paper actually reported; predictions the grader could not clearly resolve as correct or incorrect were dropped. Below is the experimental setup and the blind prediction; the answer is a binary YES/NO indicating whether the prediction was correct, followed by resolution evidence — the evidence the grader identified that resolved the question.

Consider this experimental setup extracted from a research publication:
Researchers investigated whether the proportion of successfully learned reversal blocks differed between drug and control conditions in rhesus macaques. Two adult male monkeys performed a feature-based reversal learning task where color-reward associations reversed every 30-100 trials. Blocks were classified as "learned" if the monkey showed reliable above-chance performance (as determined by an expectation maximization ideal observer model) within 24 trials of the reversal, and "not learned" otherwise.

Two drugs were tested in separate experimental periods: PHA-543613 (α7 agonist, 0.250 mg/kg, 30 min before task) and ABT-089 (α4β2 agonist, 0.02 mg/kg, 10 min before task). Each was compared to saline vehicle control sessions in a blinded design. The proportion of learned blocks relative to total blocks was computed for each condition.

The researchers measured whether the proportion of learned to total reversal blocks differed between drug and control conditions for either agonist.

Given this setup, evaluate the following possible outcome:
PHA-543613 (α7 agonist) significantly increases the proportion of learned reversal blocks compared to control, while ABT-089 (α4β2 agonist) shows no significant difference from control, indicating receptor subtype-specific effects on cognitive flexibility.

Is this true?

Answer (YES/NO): NO